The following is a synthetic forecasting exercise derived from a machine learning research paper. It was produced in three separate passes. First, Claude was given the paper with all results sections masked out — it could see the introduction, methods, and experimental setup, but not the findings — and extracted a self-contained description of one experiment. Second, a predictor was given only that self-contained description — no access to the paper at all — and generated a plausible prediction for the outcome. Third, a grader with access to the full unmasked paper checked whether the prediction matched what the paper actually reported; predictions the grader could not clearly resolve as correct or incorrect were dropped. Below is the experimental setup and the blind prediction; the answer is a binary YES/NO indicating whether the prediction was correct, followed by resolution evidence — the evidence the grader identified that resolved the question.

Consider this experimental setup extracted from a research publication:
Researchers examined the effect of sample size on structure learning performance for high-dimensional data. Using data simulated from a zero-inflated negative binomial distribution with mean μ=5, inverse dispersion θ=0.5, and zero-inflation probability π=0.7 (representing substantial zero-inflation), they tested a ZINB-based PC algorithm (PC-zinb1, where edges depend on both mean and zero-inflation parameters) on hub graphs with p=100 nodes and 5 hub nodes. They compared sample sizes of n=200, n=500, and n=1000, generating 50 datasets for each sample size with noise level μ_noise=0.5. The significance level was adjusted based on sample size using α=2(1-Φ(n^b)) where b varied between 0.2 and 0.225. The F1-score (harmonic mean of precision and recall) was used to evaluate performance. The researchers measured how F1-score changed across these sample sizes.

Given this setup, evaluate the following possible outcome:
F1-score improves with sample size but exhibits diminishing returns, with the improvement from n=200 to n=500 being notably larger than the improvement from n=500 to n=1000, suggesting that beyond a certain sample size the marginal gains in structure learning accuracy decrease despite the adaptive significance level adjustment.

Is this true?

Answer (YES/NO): YES